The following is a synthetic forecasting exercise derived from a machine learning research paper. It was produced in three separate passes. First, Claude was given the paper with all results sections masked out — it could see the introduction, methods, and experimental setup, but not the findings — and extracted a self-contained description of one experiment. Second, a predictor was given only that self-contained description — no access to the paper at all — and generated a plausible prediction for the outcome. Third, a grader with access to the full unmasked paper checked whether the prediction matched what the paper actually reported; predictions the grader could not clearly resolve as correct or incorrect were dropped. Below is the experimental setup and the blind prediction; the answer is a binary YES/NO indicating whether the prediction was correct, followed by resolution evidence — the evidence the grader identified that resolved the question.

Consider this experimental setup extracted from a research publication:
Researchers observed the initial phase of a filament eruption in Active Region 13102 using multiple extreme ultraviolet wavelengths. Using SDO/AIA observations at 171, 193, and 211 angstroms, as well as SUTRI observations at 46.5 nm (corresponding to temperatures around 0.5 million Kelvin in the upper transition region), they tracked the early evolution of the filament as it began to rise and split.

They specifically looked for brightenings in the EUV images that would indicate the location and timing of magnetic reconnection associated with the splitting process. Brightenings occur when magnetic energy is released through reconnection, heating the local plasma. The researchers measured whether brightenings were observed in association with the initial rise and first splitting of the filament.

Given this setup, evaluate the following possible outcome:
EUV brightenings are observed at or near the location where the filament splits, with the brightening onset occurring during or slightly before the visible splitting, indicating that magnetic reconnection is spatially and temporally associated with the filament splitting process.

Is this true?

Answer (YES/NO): YES